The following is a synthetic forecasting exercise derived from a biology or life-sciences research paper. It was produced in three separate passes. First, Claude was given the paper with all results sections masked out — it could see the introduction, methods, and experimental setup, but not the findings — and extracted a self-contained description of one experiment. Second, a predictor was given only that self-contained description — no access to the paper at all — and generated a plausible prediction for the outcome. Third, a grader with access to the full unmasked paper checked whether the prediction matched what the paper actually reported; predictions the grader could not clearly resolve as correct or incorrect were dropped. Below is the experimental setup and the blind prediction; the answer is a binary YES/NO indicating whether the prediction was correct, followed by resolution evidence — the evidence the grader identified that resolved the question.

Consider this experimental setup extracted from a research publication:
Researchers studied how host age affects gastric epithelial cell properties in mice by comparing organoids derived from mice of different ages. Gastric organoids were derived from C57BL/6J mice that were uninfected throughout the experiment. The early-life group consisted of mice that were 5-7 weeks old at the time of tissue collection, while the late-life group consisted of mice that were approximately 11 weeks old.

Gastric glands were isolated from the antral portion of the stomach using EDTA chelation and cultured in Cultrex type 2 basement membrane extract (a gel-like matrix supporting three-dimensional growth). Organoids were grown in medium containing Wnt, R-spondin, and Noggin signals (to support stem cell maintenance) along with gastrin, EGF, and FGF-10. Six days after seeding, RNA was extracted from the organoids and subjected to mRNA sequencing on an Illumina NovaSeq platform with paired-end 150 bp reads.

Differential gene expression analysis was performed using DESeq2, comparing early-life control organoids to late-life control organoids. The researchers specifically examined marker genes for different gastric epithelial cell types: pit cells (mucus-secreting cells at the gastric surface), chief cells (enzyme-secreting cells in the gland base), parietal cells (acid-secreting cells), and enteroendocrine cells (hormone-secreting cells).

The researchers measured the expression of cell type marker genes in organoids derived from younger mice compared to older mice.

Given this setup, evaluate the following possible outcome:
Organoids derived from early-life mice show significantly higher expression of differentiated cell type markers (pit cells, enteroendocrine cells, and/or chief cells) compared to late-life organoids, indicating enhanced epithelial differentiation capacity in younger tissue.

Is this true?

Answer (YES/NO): NO